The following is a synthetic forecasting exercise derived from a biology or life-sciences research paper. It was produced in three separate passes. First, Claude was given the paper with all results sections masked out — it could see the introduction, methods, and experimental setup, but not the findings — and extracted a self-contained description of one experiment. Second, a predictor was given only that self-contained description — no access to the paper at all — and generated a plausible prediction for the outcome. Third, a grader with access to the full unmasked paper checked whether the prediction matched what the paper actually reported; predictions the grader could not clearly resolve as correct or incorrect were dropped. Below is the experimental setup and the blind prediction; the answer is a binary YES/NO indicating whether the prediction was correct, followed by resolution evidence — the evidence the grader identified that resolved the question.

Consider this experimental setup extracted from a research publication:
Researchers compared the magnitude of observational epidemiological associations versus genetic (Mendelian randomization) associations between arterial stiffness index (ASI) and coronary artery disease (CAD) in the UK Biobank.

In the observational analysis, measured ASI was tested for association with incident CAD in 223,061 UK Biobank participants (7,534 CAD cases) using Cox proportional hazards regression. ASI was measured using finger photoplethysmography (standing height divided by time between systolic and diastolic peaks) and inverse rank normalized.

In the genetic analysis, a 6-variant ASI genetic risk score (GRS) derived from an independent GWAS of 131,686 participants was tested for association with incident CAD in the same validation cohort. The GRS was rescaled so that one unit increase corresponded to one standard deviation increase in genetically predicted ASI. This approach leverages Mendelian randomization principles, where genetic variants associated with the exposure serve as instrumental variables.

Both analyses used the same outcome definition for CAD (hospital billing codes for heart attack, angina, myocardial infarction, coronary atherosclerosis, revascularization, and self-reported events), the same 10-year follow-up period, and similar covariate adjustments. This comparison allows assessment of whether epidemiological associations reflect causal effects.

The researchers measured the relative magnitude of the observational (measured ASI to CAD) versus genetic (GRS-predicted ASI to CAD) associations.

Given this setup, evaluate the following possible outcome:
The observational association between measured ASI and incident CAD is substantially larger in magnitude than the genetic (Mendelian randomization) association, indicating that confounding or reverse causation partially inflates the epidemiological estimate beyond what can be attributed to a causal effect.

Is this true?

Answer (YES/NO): NO